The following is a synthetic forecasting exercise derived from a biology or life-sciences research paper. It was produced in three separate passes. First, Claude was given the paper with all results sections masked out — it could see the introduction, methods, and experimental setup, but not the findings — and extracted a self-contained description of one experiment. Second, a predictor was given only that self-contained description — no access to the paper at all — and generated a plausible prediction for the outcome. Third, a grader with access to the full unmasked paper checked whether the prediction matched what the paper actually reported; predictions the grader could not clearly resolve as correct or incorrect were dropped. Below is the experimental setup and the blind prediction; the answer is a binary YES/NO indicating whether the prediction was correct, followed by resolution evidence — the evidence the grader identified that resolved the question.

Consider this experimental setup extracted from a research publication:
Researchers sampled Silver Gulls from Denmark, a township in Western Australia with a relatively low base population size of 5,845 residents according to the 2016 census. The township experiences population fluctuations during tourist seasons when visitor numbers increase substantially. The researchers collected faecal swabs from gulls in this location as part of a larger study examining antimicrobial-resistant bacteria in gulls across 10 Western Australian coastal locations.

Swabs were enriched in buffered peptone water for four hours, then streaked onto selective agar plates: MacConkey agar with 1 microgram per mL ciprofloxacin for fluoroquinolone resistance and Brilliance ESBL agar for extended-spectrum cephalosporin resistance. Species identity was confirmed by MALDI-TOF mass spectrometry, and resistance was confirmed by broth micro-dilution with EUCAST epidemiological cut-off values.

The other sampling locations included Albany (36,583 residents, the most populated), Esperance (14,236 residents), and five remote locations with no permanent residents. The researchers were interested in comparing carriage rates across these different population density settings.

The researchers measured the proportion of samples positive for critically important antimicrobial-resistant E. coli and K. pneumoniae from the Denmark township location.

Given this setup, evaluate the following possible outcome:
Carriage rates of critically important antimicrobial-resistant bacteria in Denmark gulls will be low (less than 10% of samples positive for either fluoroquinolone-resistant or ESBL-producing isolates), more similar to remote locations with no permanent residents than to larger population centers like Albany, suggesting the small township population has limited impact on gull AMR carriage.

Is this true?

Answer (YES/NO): YES